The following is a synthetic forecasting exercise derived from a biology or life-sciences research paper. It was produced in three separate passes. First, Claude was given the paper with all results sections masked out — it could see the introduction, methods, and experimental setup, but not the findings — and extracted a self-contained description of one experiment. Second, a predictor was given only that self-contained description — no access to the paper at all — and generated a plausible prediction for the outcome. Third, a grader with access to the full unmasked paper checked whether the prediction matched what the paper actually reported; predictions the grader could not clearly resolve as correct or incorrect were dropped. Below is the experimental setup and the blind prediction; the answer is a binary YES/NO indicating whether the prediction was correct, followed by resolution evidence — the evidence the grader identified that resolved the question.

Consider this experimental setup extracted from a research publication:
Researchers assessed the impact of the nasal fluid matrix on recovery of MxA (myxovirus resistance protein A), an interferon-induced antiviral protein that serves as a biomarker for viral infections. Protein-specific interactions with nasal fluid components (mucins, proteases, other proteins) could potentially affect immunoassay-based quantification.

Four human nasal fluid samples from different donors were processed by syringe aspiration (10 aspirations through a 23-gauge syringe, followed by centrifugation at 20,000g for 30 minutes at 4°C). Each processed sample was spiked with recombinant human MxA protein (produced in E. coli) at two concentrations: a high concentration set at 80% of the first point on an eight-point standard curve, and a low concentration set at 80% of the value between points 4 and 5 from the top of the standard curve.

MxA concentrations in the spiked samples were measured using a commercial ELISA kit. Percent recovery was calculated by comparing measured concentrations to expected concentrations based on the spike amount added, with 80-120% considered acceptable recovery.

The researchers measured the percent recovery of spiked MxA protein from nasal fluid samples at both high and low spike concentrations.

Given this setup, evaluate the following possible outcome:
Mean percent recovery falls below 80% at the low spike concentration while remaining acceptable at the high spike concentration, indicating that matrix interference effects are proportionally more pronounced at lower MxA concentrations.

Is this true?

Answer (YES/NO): NO